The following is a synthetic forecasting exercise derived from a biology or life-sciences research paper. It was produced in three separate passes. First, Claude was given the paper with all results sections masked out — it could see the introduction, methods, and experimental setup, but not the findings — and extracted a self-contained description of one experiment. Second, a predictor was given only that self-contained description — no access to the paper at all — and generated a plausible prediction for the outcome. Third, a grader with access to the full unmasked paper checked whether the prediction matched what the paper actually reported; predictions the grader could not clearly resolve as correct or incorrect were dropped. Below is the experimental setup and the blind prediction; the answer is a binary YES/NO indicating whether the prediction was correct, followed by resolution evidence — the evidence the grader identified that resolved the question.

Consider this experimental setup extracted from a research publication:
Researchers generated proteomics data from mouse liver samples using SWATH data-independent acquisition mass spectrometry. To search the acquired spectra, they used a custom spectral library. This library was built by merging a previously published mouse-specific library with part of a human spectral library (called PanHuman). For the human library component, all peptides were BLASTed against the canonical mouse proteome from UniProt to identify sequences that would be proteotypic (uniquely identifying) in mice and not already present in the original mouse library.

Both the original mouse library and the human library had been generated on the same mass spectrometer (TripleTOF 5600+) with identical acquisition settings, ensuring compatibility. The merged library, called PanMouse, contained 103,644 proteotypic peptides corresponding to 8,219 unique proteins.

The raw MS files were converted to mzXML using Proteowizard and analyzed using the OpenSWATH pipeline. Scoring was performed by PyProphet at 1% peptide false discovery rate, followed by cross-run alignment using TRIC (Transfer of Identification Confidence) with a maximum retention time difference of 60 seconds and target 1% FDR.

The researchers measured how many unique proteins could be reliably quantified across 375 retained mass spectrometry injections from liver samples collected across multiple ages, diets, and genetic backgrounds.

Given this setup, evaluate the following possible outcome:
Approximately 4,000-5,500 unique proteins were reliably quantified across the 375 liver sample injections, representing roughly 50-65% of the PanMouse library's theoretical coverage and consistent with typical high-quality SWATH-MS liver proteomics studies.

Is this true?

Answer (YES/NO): NO